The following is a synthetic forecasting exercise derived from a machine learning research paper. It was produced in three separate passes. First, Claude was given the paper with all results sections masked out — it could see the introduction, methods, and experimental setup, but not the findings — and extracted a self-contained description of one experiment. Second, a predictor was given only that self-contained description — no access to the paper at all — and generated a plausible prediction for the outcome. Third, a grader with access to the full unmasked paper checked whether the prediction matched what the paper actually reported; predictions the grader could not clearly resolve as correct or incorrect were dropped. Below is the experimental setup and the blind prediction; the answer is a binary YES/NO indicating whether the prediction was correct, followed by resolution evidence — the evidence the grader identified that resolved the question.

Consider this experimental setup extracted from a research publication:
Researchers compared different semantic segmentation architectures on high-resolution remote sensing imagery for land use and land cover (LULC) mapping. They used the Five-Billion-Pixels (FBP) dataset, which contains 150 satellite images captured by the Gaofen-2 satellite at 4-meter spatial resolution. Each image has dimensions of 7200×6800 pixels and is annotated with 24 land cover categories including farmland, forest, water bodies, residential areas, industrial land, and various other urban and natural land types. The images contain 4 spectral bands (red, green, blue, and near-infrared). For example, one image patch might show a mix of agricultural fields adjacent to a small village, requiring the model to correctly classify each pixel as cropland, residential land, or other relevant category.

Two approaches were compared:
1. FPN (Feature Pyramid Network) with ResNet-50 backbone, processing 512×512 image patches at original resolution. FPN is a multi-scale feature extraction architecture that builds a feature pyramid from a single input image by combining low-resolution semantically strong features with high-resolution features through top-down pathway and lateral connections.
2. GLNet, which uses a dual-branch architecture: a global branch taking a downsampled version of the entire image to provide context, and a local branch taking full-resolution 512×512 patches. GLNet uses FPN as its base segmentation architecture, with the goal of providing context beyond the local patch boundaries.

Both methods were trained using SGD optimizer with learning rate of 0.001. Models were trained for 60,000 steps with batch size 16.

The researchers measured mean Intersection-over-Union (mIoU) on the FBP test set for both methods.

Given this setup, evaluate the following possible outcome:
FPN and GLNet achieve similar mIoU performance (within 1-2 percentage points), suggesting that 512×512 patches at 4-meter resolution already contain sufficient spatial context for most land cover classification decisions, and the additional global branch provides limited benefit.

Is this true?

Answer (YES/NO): NO